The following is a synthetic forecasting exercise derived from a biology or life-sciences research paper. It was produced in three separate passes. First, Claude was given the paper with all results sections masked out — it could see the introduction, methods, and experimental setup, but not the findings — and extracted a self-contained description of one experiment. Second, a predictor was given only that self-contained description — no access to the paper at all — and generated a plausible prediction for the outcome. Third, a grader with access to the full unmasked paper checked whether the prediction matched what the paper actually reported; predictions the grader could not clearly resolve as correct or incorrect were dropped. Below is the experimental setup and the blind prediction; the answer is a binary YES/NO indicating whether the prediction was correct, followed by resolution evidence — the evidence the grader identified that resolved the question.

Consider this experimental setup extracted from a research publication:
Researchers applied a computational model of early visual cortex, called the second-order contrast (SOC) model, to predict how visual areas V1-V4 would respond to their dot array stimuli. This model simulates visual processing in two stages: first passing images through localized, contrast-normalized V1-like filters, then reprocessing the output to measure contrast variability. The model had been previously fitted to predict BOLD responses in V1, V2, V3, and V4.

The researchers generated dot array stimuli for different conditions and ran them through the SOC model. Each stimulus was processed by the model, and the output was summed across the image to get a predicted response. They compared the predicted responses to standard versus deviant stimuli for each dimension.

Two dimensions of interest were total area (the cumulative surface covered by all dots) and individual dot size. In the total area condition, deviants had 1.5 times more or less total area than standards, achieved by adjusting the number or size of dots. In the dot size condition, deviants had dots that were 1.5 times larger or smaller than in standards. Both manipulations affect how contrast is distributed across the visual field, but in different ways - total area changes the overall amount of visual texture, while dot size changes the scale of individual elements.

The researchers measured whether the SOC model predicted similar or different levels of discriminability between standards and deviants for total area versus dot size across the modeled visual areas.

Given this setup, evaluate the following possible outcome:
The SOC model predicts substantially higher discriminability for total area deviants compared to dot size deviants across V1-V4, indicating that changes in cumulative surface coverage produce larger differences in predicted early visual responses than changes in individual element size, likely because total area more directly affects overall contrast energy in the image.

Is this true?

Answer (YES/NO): YES